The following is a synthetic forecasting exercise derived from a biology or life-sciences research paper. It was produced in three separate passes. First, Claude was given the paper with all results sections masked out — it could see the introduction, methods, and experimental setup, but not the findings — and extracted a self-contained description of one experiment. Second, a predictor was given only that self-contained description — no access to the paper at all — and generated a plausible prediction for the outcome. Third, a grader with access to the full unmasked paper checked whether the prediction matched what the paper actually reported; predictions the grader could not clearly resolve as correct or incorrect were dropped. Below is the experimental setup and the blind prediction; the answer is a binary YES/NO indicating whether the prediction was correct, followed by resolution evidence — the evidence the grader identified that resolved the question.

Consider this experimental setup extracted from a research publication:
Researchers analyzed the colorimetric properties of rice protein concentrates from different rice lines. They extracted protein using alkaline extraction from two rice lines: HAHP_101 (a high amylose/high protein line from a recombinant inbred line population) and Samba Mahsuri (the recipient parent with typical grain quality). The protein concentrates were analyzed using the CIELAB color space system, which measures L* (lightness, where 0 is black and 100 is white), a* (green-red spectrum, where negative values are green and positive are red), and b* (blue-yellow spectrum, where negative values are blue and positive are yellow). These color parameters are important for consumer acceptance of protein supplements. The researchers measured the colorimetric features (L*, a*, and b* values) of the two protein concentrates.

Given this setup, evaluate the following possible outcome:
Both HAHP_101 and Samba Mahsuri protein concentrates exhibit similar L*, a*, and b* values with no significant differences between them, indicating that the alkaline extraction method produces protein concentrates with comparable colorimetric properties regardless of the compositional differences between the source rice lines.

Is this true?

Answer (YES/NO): NO